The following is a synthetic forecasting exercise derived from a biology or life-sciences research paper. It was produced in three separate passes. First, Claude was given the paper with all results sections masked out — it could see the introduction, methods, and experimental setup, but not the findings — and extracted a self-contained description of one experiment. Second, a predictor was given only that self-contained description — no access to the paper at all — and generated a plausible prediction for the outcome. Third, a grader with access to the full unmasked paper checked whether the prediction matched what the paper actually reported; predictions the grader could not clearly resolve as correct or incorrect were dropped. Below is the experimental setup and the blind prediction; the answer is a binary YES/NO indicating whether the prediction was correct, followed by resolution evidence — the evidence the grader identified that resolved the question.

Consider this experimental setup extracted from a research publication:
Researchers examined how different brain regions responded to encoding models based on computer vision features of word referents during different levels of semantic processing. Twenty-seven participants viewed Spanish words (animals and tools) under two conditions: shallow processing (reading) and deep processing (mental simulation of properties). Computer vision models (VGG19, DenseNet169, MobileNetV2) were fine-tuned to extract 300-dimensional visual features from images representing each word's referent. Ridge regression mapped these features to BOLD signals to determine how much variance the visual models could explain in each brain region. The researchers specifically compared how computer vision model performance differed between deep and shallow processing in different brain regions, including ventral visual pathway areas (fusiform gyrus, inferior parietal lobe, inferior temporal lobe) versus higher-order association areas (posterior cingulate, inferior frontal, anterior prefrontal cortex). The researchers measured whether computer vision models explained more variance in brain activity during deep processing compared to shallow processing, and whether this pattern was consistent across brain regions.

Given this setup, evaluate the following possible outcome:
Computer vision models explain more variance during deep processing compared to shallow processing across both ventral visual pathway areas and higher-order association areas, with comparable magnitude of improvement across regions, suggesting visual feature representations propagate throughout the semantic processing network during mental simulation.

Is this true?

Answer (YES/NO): NO